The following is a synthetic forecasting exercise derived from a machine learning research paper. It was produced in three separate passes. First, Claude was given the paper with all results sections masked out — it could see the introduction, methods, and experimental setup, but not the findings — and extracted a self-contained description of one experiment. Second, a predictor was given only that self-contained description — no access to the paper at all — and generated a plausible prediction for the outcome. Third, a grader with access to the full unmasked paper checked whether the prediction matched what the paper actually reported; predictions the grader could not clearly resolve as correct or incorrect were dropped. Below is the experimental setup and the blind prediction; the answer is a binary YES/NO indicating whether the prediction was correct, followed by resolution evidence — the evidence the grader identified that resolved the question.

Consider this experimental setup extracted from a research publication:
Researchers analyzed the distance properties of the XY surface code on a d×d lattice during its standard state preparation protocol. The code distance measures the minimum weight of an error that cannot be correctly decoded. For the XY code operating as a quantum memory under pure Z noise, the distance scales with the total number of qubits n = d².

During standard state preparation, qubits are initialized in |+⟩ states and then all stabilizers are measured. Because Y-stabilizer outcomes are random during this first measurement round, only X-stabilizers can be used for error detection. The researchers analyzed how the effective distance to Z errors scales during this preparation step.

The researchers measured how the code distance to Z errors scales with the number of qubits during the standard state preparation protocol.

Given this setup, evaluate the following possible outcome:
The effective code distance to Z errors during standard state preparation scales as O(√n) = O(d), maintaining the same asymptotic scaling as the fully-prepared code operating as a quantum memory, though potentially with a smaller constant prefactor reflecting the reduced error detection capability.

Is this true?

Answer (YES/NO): NO